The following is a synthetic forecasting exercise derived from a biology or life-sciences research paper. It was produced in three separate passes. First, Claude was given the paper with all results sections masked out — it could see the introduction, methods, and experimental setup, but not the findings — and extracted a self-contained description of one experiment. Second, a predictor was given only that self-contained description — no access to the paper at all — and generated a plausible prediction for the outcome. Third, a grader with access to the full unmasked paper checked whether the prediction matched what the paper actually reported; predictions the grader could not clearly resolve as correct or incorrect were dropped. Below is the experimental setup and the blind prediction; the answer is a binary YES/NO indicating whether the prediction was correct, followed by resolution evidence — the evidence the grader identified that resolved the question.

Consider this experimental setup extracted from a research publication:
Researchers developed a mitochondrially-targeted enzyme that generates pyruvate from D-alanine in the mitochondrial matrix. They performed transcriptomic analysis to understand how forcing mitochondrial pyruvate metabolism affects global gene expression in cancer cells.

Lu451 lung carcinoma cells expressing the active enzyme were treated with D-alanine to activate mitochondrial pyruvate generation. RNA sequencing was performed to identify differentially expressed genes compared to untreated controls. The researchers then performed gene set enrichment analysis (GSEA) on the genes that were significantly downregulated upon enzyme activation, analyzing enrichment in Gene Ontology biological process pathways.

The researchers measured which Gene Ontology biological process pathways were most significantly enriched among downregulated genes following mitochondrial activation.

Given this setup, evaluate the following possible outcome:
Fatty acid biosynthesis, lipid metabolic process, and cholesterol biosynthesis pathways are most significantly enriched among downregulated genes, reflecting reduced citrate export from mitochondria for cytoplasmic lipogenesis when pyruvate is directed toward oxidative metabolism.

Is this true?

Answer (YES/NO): NO